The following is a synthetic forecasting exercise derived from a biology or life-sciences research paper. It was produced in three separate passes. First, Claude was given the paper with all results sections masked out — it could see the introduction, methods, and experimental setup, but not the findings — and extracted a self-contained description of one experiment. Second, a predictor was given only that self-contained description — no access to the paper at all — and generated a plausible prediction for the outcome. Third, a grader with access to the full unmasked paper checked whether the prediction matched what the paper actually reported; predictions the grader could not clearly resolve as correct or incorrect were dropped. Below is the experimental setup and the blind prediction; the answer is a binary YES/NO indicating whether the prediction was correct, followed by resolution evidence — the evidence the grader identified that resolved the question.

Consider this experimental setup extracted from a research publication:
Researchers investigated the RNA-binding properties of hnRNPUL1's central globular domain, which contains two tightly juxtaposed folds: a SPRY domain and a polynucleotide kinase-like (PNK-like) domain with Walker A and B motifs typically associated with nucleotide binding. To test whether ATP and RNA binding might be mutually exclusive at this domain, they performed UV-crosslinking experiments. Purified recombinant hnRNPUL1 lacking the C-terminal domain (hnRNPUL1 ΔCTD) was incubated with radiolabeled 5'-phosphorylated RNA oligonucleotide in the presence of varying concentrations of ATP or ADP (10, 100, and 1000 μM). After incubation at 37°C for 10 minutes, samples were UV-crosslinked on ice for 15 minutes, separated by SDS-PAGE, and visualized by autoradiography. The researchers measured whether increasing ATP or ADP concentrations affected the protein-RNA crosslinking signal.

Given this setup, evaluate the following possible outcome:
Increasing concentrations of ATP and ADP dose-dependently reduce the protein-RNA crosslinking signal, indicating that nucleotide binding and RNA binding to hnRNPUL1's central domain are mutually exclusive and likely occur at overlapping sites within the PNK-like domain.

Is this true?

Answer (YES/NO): NO